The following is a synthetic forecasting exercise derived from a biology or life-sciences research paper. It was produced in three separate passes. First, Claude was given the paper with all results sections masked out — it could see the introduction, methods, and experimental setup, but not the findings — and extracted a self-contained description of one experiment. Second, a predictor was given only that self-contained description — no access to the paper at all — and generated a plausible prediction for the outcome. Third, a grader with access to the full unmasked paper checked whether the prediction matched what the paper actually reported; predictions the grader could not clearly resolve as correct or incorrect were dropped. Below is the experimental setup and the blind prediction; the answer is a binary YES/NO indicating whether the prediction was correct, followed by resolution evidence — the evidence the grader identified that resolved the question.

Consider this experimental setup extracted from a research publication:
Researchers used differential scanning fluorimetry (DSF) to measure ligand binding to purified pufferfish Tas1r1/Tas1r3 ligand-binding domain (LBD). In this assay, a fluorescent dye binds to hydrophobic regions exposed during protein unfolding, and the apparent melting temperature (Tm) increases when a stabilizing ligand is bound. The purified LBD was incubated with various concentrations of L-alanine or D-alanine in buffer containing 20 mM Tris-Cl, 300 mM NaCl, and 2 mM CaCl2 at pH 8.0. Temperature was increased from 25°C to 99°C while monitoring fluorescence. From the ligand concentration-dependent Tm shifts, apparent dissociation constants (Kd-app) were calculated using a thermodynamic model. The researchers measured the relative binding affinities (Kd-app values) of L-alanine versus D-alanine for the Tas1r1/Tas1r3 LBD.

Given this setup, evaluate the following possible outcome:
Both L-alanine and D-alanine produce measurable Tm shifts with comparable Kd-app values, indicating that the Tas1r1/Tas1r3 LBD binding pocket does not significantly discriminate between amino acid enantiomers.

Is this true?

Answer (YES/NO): NO